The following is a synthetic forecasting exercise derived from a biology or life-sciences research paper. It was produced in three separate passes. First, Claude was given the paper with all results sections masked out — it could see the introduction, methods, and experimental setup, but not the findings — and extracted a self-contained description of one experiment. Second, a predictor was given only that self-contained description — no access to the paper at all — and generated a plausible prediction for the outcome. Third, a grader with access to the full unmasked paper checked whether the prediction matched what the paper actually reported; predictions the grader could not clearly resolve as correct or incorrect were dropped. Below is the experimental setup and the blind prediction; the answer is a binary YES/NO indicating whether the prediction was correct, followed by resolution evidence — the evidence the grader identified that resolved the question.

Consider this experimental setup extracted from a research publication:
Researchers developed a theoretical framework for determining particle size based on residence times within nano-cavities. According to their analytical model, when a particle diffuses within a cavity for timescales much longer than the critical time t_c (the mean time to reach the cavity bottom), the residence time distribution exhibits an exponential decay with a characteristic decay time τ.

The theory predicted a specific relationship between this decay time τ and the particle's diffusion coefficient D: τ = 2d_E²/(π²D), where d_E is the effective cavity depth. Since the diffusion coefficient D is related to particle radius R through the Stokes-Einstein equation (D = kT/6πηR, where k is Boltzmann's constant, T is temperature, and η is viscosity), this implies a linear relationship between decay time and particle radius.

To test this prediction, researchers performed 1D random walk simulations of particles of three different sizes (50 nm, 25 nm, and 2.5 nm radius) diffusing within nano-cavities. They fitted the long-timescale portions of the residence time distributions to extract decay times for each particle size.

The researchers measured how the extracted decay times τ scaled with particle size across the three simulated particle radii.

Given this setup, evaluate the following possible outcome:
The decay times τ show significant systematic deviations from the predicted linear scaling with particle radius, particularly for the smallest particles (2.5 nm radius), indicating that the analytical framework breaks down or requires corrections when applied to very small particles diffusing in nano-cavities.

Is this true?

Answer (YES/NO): NO